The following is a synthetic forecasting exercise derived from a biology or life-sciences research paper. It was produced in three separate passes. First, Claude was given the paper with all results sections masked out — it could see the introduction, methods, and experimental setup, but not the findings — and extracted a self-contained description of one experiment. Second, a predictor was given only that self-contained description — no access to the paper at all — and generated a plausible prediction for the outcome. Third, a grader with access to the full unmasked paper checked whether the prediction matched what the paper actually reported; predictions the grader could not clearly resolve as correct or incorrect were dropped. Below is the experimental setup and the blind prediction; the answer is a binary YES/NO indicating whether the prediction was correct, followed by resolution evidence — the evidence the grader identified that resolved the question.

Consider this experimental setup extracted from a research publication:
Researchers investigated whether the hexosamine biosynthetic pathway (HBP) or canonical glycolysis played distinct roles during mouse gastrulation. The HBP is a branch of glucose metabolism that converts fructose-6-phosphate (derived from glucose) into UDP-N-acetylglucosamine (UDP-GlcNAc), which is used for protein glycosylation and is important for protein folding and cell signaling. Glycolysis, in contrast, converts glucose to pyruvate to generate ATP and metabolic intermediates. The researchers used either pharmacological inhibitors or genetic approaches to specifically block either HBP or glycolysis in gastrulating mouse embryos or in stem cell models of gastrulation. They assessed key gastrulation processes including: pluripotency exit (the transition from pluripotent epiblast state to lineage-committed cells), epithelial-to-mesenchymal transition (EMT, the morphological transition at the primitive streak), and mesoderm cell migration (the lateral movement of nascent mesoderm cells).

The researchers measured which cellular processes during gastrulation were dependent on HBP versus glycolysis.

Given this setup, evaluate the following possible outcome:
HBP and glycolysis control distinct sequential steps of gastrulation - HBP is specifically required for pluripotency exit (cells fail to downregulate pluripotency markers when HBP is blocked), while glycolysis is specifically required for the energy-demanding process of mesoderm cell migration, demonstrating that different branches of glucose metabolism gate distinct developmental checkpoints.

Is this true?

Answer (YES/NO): NO